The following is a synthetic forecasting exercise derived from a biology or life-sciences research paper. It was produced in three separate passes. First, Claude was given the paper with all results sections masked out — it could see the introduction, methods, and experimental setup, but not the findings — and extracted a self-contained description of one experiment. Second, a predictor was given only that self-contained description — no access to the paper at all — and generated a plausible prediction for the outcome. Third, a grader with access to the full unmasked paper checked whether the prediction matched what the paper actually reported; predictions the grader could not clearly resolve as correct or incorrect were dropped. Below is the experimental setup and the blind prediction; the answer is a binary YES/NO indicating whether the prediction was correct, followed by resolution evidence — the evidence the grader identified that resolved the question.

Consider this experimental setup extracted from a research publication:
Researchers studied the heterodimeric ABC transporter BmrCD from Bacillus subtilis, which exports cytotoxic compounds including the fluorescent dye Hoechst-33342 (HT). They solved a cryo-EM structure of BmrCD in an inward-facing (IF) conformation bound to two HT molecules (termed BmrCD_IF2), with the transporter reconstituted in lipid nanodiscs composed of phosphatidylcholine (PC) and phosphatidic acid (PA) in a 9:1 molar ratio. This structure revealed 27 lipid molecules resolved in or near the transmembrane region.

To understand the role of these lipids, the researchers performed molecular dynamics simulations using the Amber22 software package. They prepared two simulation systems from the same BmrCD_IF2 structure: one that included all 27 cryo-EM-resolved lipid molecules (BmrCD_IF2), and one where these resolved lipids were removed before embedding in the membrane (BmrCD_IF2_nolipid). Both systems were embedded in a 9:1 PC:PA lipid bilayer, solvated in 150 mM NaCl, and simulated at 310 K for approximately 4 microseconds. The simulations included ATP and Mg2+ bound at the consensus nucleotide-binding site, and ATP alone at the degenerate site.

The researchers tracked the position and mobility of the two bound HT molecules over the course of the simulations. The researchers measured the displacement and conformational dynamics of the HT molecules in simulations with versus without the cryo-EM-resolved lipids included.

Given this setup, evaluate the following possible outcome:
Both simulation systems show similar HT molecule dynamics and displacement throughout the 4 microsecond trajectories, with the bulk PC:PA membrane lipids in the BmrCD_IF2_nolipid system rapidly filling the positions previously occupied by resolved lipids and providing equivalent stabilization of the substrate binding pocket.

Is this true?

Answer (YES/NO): NO